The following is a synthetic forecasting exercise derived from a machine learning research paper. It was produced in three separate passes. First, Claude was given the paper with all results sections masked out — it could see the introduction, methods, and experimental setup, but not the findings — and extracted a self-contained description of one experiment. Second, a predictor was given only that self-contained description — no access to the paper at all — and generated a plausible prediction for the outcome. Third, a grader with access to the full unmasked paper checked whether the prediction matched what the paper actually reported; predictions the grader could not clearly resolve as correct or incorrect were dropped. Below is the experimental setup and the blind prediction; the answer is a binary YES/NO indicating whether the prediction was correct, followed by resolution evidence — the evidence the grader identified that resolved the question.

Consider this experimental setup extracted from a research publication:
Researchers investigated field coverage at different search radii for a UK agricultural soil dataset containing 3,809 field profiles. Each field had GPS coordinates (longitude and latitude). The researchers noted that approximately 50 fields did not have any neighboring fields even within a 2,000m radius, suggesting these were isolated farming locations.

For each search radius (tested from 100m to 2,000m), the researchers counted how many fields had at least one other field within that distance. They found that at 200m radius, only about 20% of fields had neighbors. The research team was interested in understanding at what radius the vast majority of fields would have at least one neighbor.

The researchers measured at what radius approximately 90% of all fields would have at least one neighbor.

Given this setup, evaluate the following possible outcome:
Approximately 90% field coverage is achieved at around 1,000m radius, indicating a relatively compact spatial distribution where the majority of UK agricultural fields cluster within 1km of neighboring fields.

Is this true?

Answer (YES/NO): NO